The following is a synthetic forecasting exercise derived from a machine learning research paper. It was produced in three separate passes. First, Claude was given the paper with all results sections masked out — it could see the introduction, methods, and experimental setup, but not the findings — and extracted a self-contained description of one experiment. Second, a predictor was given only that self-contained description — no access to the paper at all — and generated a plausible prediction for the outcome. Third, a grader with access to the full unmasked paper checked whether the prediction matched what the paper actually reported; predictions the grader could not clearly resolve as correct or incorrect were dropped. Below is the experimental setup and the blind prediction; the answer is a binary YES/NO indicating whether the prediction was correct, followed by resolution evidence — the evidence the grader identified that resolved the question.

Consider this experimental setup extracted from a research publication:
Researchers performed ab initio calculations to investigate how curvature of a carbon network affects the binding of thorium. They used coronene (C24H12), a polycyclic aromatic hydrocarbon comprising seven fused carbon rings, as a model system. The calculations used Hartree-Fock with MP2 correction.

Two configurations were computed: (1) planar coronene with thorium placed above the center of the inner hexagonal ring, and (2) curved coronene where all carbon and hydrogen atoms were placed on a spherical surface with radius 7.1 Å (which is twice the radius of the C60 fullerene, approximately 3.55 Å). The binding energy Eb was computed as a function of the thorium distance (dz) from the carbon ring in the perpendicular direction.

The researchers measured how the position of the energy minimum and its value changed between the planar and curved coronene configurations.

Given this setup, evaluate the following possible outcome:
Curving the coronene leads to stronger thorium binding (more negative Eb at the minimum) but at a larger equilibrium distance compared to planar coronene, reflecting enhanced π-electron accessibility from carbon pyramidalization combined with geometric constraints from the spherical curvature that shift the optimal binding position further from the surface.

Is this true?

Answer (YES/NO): NO